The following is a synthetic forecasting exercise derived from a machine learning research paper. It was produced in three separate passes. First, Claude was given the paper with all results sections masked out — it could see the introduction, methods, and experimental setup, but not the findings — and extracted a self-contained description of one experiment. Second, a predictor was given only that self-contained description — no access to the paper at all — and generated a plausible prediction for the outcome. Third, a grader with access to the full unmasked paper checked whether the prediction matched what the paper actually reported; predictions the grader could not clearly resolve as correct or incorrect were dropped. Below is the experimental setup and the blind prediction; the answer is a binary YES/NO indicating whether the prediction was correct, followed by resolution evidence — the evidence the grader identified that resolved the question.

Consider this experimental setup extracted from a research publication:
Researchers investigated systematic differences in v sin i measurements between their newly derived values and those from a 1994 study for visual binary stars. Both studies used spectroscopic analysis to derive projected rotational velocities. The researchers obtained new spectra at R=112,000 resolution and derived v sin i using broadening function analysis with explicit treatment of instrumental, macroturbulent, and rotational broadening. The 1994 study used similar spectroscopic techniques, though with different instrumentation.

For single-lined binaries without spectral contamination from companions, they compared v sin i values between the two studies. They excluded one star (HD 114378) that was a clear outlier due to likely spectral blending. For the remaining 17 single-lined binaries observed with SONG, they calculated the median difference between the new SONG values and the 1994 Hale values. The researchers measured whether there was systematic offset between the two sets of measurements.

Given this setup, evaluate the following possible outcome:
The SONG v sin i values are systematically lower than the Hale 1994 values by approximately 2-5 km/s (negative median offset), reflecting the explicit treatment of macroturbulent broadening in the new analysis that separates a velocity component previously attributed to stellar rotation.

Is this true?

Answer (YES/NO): NO